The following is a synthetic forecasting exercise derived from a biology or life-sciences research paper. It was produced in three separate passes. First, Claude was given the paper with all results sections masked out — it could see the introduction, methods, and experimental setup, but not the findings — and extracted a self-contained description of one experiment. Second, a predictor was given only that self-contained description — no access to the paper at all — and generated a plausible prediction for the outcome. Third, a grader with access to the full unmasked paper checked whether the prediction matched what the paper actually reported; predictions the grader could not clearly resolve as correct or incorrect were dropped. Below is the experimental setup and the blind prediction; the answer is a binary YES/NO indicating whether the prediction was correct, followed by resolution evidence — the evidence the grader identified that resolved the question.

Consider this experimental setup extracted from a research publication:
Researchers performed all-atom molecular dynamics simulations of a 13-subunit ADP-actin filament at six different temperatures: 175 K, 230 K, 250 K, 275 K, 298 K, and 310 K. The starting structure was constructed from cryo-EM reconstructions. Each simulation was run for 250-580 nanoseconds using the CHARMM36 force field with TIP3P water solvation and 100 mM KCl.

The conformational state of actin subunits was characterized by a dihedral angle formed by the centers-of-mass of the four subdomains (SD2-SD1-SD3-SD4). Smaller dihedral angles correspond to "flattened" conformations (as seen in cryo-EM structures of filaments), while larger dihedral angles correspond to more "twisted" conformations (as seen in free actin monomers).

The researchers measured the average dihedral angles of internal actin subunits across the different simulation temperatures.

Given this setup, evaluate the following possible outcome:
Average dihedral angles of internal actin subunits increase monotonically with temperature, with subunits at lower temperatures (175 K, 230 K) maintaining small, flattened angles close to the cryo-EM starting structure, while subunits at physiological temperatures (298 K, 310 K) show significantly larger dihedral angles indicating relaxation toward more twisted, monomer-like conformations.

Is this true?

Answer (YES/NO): NO